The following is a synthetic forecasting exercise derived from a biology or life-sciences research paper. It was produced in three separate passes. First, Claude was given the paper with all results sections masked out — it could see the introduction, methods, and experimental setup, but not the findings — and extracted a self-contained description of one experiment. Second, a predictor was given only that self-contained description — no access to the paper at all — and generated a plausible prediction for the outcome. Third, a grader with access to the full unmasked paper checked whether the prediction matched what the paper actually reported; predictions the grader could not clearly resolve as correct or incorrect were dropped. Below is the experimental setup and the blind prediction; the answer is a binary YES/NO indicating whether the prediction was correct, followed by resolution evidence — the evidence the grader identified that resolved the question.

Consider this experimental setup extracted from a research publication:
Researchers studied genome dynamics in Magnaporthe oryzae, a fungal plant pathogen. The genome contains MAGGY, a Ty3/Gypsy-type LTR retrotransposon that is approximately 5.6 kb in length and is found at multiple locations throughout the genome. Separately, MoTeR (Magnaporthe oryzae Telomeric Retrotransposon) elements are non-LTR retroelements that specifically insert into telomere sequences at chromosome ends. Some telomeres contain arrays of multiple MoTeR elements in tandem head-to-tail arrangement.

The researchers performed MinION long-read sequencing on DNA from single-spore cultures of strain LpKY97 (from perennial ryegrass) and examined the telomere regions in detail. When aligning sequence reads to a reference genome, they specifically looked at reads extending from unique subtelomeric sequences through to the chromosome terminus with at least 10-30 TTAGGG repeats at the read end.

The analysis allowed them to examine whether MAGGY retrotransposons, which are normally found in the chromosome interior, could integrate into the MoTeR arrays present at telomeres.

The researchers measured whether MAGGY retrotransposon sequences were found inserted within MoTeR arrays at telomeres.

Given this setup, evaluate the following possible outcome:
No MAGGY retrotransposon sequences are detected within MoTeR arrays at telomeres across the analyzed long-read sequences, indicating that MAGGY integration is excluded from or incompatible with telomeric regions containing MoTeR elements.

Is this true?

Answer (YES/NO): NO